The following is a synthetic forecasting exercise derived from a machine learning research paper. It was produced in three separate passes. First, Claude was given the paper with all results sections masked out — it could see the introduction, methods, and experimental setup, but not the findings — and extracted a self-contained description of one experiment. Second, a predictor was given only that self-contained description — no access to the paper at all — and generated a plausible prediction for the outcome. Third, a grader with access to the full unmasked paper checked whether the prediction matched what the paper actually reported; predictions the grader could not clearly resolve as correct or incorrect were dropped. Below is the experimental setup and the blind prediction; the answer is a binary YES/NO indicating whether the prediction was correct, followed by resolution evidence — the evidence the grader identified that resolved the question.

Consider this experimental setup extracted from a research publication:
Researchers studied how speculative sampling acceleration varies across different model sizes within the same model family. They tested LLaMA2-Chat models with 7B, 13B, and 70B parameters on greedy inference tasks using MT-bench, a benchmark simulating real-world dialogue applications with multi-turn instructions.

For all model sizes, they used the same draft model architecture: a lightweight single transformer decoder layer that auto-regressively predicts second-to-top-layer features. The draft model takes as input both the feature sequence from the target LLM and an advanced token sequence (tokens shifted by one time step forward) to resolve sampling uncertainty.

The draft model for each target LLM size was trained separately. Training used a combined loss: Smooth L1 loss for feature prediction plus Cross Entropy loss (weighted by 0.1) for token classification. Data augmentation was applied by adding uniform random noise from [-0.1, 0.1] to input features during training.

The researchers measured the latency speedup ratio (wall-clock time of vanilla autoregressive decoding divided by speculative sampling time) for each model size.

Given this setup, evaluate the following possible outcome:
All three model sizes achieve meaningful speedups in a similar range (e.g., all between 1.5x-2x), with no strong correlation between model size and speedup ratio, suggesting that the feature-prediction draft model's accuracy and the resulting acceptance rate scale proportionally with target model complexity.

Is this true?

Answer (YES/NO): NO